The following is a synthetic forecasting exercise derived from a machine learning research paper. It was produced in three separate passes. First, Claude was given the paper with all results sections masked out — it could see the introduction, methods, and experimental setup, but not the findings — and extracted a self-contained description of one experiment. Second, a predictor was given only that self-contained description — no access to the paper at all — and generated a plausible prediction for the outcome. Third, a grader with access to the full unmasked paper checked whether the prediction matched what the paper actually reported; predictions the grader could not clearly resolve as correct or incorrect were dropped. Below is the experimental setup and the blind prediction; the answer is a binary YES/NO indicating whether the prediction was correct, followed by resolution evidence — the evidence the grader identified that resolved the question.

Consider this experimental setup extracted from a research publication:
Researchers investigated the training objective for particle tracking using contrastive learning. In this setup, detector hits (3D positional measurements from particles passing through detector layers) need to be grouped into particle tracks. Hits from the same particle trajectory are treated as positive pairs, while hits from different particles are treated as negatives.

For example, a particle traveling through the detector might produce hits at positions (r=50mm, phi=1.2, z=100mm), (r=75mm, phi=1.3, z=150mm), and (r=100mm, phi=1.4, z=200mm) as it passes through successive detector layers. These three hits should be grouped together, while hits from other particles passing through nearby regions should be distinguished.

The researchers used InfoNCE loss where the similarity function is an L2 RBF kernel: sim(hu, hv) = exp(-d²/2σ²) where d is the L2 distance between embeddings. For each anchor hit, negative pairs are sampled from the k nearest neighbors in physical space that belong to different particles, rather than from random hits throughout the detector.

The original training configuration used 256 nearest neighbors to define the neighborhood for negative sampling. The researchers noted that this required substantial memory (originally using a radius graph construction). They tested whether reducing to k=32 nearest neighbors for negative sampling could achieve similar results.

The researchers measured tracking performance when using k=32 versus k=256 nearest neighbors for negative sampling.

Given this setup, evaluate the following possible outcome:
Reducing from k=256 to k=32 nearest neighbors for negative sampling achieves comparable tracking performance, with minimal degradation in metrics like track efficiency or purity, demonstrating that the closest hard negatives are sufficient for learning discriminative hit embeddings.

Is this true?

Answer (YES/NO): YES